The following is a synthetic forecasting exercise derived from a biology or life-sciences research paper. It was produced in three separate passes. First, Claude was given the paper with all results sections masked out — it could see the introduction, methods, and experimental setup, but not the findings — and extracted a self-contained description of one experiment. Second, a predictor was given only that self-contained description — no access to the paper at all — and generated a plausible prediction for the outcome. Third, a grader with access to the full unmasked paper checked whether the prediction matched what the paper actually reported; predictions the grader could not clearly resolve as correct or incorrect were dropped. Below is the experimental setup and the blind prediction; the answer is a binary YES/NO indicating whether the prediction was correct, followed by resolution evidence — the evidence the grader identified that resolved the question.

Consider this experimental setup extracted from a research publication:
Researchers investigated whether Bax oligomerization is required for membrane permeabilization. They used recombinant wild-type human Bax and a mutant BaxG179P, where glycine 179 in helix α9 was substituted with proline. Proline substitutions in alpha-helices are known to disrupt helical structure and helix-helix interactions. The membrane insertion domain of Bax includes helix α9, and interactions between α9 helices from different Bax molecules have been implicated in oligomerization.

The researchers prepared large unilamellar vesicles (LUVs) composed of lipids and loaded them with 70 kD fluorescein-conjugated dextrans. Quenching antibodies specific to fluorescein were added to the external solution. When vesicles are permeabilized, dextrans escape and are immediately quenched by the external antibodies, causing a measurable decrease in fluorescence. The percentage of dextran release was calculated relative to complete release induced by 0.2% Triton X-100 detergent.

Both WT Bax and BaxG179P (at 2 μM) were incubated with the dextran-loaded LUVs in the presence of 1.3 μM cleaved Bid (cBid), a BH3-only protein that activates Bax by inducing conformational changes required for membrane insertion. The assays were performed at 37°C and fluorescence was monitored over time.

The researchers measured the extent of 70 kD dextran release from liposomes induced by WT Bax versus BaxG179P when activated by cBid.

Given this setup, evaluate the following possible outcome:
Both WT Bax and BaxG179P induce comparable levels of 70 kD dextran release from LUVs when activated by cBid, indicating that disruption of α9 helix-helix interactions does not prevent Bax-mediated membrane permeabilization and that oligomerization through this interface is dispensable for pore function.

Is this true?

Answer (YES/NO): YES